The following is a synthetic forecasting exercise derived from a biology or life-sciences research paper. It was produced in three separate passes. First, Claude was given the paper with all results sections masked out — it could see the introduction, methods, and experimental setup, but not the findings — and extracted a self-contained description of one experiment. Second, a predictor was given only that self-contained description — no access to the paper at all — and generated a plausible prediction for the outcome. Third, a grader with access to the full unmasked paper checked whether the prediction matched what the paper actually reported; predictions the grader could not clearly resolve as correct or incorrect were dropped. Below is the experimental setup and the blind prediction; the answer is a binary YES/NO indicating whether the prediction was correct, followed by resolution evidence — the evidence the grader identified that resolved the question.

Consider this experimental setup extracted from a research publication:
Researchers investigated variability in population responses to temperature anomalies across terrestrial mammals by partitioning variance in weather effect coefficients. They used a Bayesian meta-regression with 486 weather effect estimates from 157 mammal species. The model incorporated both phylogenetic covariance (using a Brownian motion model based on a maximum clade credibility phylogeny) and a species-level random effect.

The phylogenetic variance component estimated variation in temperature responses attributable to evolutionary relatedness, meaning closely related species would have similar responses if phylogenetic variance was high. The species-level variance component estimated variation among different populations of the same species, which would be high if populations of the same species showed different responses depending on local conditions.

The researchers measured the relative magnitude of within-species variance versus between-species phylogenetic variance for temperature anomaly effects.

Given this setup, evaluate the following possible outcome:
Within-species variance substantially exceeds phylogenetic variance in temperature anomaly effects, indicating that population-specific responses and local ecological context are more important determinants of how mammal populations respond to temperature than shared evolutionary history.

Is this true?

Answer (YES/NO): YES